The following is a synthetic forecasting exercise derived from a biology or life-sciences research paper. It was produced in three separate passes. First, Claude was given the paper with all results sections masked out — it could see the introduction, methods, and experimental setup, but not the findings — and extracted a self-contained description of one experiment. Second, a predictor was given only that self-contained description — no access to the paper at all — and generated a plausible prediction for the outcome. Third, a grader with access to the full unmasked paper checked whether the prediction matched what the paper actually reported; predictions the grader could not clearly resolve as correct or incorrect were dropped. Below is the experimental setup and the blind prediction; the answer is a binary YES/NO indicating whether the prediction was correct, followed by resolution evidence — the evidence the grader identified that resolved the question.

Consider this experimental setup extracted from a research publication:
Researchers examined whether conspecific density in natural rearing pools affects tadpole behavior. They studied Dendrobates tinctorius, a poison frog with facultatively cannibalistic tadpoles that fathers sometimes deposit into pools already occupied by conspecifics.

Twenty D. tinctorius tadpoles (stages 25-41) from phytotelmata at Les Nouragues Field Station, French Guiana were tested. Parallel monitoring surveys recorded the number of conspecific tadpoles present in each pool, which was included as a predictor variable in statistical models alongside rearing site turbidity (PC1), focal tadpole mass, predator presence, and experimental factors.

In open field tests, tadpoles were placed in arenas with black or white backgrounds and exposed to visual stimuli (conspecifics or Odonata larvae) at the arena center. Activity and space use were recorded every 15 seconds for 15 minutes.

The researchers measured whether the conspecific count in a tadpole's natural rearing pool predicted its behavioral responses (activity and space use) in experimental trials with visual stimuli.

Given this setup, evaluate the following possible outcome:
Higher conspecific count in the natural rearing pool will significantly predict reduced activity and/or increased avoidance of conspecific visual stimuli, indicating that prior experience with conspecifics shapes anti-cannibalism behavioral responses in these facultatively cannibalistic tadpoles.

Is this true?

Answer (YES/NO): NO